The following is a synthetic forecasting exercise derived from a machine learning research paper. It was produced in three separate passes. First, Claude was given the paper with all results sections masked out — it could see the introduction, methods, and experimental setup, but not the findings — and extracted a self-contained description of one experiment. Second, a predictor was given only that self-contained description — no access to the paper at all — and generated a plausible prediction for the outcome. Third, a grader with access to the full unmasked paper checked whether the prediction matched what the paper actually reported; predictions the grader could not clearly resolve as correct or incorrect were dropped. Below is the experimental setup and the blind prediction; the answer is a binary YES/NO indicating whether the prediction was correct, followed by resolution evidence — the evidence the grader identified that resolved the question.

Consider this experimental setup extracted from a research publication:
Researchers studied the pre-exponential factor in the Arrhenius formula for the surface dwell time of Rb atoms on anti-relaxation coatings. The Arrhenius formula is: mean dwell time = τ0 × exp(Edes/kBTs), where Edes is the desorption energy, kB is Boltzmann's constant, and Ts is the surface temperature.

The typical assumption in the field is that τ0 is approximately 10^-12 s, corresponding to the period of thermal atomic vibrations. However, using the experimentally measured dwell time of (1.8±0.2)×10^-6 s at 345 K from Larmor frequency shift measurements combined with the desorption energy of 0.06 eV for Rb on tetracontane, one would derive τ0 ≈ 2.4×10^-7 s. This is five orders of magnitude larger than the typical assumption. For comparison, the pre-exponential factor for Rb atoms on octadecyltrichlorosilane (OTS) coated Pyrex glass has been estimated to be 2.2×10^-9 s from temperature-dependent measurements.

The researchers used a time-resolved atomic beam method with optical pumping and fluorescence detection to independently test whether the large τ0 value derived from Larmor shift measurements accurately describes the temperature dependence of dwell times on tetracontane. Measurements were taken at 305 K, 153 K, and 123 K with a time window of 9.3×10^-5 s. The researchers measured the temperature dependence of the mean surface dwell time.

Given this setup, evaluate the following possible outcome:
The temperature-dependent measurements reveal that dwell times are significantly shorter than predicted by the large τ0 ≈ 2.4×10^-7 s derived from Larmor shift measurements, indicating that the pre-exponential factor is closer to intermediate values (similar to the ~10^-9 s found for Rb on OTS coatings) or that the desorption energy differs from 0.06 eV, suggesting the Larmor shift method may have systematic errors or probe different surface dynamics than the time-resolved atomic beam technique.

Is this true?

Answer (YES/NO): YES